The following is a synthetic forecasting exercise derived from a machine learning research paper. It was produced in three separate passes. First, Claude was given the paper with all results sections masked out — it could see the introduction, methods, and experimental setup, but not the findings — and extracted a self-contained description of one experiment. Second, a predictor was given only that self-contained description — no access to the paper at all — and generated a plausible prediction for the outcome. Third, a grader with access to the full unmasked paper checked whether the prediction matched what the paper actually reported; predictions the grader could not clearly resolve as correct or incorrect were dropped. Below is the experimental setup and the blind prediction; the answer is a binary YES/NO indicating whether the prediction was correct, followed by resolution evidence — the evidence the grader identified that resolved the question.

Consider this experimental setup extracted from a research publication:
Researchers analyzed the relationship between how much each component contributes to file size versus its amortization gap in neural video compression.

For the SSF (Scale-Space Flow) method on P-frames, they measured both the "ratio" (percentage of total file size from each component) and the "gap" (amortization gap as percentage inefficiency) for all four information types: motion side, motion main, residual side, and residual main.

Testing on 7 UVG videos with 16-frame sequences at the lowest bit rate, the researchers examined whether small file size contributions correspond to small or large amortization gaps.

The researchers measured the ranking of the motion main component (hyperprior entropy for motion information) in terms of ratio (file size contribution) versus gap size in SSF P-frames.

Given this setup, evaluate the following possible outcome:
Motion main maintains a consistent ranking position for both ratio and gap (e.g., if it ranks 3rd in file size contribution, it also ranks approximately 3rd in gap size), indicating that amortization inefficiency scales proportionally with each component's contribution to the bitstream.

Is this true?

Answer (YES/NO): NO